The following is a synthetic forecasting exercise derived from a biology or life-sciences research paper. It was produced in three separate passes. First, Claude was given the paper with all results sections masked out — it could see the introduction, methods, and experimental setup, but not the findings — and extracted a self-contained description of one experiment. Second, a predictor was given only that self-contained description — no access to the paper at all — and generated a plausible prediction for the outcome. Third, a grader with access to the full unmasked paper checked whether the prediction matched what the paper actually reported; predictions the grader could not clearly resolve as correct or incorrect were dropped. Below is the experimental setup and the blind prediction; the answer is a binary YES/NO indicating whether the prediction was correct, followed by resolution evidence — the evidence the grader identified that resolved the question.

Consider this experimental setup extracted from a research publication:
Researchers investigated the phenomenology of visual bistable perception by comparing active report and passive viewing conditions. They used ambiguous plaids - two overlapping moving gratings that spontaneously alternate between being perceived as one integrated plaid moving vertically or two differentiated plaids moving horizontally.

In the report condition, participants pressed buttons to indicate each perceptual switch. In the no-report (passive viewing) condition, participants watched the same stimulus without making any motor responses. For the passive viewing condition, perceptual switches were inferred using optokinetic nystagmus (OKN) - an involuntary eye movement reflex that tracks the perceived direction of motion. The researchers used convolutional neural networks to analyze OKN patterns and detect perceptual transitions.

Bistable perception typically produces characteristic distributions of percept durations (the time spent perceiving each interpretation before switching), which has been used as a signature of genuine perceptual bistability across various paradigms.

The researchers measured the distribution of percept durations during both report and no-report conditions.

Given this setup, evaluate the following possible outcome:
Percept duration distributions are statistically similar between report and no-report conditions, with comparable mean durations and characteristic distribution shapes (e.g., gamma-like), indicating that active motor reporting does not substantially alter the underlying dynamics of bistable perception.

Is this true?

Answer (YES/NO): YES